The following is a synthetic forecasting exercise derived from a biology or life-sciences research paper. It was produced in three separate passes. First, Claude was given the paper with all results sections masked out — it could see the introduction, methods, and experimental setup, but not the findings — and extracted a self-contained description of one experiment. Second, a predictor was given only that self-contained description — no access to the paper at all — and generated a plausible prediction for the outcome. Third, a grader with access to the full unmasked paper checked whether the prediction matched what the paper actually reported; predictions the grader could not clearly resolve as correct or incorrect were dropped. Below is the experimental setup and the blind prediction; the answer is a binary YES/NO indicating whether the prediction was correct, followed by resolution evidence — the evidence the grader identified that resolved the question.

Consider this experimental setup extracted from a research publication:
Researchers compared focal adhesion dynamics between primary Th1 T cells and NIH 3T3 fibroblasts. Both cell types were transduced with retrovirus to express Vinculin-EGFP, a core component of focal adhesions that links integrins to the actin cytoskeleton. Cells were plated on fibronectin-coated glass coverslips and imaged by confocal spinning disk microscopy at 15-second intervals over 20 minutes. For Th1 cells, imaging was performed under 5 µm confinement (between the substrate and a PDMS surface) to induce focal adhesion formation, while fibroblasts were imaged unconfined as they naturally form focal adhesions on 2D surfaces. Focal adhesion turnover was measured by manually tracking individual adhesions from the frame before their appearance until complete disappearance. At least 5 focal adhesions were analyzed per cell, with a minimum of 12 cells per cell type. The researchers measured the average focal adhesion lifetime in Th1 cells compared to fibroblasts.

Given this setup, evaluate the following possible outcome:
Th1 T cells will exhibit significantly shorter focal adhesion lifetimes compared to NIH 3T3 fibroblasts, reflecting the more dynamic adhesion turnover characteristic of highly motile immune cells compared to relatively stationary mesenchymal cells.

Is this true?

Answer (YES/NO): YES